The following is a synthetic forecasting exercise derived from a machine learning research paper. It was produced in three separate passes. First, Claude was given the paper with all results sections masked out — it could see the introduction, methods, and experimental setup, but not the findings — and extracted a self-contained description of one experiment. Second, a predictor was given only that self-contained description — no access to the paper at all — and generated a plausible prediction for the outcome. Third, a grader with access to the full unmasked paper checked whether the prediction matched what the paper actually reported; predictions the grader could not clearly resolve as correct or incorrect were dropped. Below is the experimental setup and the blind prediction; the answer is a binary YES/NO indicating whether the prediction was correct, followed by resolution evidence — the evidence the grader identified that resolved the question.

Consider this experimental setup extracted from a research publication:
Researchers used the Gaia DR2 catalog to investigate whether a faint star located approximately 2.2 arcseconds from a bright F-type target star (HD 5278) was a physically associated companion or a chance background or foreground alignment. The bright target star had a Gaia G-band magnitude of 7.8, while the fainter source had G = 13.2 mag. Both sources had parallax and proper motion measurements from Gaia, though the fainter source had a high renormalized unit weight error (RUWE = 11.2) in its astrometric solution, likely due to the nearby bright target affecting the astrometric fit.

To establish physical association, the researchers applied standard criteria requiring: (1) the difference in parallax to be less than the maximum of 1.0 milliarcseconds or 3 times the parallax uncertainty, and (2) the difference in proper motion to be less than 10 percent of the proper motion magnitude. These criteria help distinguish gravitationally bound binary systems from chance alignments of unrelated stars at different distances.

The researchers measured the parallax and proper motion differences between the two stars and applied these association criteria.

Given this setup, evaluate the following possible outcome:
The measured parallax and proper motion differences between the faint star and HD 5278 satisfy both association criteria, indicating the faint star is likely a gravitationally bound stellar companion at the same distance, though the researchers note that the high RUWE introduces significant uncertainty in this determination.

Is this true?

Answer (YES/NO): NO